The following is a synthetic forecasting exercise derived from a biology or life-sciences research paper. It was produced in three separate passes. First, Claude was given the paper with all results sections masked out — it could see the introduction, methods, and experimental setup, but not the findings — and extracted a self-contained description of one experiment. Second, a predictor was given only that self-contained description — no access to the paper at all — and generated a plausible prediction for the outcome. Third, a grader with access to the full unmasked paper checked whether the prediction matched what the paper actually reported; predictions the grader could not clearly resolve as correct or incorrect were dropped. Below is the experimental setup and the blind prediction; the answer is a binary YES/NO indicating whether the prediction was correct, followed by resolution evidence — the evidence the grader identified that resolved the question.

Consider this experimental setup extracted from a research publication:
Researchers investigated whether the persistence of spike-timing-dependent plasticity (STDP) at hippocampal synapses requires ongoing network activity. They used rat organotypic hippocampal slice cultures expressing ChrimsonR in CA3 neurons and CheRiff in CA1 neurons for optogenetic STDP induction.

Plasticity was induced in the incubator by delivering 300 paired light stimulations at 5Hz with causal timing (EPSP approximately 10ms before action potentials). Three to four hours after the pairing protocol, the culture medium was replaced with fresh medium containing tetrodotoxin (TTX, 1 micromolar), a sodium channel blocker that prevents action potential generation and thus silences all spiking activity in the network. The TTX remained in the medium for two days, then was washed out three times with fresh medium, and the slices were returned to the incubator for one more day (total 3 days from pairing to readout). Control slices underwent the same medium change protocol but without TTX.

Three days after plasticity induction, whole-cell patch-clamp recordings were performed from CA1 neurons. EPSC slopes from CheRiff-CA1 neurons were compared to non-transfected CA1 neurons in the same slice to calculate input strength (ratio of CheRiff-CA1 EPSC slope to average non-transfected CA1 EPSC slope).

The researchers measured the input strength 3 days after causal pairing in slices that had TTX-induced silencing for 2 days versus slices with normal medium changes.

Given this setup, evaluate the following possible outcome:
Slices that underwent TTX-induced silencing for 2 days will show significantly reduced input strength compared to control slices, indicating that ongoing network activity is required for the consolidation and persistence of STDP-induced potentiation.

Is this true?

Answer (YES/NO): YES